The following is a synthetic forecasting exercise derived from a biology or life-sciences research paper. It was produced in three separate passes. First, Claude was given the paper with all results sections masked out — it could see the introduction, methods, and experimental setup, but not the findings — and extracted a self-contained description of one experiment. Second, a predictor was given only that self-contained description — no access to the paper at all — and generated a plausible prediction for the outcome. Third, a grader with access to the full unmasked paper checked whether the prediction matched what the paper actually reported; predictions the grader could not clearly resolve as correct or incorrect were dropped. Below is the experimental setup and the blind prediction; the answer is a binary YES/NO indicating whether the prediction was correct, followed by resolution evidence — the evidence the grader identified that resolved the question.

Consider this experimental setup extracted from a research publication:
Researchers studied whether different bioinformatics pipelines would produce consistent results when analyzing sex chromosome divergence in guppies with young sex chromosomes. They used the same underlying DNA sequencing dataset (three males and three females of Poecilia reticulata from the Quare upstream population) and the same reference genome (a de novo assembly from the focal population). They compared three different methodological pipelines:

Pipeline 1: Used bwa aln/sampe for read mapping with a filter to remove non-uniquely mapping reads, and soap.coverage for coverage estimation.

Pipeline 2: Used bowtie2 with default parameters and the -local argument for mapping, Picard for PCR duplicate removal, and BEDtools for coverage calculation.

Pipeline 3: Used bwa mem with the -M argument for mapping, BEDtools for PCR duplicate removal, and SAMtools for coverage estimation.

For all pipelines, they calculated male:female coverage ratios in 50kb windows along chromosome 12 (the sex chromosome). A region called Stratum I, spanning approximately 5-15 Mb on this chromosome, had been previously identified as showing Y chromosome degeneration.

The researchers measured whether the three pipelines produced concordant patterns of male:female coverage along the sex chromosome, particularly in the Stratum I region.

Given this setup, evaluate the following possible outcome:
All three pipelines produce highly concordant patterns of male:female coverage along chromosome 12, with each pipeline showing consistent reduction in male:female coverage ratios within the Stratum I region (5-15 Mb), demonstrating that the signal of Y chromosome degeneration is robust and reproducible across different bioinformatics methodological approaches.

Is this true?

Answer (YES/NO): YES